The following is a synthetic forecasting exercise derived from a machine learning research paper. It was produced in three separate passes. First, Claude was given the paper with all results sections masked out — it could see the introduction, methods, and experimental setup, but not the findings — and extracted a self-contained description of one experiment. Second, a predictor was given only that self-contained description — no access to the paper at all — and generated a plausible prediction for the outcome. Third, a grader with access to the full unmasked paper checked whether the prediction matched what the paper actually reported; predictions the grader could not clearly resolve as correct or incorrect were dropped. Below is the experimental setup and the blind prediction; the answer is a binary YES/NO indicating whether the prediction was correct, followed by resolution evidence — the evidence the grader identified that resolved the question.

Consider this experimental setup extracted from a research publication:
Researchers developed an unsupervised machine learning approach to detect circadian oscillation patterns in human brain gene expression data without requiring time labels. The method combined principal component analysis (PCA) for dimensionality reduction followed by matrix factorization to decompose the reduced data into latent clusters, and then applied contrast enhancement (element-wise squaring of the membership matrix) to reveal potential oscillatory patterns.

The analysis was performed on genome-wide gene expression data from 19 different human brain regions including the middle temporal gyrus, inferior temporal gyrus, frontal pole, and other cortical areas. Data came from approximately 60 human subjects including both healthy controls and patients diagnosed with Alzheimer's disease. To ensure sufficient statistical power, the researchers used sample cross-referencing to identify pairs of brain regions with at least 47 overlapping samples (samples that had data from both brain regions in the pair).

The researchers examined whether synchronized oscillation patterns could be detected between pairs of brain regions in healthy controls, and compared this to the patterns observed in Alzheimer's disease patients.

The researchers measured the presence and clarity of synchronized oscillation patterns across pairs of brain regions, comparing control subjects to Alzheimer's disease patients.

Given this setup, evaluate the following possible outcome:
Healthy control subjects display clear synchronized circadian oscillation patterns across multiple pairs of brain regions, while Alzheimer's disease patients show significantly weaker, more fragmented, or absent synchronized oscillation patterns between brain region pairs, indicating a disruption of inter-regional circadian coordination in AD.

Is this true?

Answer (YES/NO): YES